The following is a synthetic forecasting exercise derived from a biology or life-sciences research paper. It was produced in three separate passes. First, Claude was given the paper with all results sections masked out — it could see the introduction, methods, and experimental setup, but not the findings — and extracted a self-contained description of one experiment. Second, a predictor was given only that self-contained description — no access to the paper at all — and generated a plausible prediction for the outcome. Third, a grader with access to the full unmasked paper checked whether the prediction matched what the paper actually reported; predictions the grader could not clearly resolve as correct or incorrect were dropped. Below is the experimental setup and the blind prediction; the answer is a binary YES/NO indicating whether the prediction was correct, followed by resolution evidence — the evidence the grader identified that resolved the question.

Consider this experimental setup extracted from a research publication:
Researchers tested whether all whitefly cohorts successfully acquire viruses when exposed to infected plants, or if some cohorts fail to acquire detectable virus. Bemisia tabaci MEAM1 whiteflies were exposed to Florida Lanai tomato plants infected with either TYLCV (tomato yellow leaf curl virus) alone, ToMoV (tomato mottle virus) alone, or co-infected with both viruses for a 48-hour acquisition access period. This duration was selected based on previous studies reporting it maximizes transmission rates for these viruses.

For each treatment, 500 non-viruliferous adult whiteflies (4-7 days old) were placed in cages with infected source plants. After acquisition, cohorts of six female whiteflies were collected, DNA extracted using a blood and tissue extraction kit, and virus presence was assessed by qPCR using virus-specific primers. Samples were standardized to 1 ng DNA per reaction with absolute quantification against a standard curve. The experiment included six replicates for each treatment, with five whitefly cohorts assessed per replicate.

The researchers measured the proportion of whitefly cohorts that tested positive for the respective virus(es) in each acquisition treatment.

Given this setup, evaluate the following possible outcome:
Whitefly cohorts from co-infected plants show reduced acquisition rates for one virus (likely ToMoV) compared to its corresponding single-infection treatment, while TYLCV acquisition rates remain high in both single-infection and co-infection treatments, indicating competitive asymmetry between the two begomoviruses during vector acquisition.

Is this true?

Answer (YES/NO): NO